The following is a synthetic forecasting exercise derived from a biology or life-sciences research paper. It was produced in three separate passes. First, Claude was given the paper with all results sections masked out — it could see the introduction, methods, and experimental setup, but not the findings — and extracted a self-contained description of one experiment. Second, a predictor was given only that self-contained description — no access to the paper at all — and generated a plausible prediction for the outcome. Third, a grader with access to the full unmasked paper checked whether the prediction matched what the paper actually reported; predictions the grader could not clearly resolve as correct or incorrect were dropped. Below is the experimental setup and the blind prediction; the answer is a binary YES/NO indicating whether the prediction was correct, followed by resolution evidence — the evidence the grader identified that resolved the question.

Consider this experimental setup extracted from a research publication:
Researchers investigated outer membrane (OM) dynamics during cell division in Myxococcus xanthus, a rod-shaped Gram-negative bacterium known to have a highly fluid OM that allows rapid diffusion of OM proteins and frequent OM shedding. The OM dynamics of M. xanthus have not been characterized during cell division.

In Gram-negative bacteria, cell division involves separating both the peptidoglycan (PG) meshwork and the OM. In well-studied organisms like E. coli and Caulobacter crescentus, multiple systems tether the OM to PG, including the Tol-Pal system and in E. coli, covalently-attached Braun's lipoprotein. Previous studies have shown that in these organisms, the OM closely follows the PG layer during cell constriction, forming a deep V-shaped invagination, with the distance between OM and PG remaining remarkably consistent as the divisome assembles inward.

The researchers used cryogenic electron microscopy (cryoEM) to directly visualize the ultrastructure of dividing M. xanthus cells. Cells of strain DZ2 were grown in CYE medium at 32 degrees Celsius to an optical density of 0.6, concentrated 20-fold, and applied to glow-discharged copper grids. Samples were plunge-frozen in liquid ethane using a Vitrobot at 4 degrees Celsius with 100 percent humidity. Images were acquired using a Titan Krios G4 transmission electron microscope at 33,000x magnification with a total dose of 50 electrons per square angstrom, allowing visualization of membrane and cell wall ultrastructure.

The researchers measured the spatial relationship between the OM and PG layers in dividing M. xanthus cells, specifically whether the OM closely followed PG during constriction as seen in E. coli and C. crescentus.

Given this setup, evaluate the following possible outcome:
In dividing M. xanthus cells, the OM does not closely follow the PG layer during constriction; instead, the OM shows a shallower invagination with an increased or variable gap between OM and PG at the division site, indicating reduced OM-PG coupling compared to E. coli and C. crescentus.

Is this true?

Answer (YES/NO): YES